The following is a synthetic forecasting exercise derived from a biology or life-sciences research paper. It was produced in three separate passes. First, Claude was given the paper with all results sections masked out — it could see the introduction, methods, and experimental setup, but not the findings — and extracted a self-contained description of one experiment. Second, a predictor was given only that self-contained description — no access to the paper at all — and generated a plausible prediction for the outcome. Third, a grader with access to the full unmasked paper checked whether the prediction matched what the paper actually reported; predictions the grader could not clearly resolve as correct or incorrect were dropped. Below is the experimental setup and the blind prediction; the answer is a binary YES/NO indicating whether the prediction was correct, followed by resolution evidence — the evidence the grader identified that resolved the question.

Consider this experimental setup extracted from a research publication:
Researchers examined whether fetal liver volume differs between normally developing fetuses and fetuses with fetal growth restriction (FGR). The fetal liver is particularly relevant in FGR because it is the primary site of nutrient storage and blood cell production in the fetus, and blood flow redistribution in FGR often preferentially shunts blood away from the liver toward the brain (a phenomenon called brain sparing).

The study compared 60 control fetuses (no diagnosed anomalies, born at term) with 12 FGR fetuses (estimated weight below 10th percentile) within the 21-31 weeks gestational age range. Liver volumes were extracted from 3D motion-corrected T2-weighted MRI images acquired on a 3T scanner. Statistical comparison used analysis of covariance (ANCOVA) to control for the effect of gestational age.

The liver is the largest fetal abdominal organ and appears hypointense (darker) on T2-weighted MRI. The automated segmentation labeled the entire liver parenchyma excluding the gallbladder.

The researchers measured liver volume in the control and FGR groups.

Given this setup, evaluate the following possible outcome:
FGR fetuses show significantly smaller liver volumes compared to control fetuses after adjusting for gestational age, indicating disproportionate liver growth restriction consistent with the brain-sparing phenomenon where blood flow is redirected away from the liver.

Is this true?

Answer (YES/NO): NO